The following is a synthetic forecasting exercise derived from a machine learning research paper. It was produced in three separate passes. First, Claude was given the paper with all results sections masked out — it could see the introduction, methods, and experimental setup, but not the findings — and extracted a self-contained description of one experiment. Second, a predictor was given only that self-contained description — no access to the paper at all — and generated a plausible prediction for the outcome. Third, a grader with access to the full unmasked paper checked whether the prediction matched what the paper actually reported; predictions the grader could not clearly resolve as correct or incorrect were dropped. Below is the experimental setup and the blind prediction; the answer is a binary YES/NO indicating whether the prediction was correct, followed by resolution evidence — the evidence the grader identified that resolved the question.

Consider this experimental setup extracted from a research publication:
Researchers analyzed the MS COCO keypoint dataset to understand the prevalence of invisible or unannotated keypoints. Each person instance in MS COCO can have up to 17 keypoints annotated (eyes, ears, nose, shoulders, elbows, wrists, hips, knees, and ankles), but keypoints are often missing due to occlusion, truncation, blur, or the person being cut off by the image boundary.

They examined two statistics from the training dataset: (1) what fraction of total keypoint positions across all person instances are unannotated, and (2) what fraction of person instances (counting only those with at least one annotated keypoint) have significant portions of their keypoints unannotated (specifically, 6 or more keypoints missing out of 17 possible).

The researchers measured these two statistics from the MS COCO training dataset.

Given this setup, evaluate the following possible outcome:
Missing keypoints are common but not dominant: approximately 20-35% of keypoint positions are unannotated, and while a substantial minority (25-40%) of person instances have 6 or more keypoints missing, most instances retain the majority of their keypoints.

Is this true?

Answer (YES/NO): NO